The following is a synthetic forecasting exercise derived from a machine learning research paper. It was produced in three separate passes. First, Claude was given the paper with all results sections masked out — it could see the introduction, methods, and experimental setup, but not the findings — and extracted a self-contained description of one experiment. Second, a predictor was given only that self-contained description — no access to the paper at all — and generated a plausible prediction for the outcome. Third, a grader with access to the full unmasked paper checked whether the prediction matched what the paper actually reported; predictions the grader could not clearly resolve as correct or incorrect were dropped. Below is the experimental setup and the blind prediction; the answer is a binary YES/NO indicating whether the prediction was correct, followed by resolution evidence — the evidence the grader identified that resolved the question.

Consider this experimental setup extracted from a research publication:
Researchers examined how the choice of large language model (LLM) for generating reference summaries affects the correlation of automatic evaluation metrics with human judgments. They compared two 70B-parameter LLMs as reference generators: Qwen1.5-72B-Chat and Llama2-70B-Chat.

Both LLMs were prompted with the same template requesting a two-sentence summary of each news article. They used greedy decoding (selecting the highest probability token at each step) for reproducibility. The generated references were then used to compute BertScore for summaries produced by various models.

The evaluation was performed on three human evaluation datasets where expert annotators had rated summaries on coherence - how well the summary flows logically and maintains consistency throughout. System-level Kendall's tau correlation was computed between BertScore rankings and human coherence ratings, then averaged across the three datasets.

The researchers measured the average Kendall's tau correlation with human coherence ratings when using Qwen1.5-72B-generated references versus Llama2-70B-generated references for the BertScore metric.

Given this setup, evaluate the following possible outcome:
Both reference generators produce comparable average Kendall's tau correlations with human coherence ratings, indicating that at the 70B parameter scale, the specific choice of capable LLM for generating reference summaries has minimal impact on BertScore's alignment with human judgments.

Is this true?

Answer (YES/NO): YES